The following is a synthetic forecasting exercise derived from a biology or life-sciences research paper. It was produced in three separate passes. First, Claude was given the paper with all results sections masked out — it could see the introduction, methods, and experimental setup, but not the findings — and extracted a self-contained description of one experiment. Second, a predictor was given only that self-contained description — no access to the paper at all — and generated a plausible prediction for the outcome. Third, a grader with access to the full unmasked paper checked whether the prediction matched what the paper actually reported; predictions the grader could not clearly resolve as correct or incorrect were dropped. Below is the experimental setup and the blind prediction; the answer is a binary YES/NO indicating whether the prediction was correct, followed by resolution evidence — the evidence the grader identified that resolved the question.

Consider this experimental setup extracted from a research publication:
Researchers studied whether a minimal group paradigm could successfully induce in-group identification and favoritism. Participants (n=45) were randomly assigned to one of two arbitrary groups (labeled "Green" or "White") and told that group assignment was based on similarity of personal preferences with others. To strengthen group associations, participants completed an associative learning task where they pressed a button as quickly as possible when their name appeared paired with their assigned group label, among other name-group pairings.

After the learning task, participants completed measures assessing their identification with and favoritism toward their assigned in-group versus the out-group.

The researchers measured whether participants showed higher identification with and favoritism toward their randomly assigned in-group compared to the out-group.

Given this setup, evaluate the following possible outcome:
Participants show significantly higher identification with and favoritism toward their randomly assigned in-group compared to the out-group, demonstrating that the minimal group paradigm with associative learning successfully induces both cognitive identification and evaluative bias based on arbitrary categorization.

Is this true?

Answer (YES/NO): YES